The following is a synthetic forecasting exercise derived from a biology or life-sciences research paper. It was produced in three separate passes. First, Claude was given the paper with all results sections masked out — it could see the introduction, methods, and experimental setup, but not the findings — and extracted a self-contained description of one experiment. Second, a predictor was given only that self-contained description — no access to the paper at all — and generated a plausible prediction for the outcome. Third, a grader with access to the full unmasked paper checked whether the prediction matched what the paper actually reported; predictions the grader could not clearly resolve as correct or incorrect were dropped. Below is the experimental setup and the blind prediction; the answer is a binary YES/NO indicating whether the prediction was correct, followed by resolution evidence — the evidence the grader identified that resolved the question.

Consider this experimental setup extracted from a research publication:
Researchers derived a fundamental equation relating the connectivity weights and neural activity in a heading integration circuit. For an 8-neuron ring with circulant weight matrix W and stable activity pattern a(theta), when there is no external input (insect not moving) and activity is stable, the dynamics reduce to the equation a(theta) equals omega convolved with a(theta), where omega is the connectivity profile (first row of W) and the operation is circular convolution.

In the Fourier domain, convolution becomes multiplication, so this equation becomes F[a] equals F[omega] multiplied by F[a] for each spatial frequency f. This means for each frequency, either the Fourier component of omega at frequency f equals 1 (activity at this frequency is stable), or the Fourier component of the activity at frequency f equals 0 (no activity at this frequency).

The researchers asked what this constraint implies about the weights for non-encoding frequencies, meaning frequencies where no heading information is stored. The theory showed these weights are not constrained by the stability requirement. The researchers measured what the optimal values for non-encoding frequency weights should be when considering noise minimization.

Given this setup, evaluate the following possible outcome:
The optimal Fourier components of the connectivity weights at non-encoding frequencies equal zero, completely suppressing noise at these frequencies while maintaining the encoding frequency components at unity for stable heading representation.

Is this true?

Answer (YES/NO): YES